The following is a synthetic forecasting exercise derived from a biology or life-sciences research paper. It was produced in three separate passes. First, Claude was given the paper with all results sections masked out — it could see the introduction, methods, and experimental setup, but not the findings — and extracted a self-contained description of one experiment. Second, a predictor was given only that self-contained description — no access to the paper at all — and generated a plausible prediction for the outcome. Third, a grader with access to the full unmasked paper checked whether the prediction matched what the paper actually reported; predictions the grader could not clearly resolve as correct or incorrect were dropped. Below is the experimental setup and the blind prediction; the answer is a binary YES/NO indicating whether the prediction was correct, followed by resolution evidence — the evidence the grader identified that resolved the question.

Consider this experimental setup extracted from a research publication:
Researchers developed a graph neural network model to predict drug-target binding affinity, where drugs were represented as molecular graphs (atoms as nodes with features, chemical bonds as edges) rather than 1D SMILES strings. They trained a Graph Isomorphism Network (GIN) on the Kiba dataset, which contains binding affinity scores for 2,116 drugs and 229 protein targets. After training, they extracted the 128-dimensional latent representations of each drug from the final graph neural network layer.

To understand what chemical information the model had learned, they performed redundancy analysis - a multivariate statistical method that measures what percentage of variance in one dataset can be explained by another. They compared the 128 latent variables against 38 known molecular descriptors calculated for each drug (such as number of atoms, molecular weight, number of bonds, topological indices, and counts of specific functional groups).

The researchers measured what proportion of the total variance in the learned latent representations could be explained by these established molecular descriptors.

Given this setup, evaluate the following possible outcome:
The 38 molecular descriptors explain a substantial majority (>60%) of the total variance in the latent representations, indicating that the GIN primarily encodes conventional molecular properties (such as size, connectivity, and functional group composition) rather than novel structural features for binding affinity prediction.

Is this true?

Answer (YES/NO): NO